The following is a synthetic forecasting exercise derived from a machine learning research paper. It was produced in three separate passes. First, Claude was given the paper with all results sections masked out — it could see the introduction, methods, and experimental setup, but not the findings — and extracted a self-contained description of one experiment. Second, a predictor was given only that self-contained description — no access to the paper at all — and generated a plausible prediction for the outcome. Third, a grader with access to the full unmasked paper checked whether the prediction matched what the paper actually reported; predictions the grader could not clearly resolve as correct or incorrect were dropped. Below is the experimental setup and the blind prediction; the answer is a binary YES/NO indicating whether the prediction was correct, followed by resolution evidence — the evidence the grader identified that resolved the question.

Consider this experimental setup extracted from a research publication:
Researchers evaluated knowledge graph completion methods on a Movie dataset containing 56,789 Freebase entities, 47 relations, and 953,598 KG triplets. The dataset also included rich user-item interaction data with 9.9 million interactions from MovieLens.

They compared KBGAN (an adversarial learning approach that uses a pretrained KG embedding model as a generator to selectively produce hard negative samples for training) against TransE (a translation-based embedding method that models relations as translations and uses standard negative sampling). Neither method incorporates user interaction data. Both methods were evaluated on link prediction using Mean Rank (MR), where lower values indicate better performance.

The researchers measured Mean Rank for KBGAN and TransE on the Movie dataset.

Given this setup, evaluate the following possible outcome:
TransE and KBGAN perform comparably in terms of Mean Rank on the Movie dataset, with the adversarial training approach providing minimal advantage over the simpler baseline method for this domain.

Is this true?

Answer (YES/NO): NO